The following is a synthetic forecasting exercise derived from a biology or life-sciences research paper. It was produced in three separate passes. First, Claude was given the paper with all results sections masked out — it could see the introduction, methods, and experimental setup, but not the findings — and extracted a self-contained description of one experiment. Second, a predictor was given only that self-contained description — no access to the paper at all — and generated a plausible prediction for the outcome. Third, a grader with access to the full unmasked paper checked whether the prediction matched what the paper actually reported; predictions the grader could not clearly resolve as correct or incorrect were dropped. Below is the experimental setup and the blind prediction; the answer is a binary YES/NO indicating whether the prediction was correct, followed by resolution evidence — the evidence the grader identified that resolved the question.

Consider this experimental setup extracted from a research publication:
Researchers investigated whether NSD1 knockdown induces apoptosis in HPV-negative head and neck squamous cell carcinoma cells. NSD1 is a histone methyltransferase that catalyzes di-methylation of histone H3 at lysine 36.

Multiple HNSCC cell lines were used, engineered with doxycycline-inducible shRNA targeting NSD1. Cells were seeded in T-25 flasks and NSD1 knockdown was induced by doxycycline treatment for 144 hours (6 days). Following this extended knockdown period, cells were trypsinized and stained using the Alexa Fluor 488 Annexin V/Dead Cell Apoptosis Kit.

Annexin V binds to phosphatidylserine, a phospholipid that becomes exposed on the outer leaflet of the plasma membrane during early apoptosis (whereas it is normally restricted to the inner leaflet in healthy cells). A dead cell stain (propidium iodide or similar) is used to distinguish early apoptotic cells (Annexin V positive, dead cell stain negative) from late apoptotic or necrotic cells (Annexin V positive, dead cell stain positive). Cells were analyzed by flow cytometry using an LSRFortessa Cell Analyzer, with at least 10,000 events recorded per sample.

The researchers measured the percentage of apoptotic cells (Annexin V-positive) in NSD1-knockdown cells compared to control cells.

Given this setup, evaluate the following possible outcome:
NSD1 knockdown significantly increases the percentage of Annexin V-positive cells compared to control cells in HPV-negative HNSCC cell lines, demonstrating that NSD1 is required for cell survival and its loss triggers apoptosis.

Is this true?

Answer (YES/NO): NO